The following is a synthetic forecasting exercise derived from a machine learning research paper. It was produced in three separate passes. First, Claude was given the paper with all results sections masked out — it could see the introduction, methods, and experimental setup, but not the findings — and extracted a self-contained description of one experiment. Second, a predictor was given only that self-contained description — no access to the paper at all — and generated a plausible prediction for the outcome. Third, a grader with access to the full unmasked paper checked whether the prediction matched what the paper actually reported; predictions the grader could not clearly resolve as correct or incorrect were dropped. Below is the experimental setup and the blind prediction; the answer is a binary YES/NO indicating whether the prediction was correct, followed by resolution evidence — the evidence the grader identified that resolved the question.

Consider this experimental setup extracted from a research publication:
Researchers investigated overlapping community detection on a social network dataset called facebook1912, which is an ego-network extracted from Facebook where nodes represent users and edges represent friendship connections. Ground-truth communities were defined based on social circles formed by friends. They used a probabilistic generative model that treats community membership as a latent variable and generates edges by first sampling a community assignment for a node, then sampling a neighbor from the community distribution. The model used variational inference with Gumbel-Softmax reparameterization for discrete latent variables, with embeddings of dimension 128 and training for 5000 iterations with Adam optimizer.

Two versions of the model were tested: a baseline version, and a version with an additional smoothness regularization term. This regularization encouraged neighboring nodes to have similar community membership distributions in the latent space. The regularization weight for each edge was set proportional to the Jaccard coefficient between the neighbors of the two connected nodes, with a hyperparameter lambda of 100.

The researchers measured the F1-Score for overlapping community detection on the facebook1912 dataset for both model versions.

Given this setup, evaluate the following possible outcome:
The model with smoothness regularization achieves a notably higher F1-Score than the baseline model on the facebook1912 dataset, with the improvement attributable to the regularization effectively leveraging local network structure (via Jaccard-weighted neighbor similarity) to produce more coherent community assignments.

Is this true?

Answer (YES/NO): YES